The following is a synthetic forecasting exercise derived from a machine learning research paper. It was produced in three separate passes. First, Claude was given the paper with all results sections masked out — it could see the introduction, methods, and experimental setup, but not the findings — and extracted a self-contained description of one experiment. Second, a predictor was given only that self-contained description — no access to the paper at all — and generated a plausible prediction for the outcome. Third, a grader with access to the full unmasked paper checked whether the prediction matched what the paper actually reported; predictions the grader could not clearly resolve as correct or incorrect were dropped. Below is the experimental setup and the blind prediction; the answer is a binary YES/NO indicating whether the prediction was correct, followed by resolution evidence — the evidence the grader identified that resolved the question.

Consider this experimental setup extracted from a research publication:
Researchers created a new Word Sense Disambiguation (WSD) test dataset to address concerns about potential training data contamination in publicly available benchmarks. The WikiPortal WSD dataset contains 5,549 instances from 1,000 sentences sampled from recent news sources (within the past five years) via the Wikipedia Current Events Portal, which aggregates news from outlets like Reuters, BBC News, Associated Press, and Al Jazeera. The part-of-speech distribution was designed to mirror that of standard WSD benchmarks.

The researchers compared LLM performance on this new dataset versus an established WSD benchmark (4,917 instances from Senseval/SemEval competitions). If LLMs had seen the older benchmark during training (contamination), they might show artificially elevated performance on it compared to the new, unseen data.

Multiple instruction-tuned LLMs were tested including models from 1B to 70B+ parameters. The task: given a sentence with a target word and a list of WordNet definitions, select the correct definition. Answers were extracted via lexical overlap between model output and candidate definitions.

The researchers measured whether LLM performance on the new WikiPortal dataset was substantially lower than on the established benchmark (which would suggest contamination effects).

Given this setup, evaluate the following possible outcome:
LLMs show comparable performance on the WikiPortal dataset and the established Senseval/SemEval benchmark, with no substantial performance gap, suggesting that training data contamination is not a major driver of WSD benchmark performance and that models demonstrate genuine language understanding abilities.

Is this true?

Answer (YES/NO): YES